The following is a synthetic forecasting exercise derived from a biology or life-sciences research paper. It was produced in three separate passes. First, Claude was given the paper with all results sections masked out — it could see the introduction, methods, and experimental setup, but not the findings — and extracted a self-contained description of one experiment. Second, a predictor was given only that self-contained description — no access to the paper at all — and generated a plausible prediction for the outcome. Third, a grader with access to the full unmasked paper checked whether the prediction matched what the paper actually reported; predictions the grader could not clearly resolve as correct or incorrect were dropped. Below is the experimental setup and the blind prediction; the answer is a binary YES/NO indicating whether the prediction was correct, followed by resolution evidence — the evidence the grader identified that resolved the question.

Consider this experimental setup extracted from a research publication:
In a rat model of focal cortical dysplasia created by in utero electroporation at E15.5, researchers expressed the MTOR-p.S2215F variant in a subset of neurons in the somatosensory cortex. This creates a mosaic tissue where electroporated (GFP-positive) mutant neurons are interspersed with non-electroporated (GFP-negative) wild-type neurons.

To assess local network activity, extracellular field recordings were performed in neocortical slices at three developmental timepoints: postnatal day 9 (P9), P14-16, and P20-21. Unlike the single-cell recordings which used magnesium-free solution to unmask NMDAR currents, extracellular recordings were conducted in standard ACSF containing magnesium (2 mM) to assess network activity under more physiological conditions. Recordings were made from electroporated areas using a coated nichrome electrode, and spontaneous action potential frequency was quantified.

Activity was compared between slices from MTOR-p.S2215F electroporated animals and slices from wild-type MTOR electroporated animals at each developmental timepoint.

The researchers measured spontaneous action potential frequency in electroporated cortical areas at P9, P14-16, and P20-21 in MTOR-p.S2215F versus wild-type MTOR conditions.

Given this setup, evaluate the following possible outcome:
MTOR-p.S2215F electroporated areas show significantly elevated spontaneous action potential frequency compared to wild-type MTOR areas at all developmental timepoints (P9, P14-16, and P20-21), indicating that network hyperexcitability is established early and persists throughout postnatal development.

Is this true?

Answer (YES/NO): NO